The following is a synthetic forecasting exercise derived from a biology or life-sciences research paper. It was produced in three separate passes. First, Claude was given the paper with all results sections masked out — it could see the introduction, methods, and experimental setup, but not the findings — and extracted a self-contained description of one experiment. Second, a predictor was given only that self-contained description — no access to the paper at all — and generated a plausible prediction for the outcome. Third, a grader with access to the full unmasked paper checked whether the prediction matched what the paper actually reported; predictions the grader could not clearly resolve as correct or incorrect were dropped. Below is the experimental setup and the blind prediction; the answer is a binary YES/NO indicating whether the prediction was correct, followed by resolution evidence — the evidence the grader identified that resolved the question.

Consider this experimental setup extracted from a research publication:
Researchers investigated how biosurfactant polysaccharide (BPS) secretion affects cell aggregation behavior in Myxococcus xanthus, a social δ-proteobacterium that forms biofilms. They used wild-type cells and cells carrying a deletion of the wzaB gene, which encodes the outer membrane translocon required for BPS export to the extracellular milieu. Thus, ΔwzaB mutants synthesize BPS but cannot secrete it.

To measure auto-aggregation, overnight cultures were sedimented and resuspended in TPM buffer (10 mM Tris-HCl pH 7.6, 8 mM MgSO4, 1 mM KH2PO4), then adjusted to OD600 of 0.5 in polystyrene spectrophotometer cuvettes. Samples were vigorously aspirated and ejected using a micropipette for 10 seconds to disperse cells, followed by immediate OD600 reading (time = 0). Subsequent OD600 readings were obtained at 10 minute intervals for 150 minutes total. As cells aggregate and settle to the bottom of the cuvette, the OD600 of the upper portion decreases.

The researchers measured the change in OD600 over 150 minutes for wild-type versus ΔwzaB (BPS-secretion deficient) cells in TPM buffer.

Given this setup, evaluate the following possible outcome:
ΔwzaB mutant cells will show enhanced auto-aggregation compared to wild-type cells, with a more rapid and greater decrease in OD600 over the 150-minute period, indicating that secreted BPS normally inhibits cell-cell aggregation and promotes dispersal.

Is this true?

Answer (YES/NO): YES